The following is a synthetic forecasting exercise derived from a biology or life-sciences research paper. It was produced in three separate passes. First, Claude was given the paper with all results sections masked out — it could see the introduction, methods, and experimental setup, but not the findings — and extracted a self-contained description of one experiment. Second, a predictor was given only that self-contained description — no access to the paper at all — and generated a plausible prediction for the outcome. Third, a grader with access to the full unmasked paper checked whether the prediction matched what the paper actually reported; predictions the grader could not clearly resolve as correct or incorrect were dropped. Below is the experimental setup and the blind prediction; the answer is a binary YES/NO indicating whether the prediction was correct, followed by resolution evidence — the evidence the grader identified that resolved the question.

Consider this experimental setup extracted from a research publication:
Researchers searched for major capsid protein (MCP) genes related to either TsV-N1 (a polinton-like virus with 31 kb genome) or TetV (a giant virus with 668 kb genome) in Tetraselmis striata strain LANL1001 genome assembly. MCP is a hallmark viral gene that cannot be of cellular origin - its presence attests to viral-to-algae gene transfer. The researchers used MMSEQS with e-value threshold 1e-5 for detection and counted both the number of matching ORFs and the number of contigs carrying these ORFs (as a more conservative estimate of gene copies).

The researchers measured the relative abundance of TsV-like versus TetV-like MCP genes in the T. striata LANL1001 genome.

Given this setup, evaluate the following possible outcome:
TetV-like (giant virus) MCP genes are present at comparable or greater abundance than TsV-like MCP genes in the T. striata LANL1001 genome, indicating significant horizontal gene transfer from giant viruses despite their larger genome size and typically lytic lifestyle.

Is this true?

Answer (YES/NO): NO